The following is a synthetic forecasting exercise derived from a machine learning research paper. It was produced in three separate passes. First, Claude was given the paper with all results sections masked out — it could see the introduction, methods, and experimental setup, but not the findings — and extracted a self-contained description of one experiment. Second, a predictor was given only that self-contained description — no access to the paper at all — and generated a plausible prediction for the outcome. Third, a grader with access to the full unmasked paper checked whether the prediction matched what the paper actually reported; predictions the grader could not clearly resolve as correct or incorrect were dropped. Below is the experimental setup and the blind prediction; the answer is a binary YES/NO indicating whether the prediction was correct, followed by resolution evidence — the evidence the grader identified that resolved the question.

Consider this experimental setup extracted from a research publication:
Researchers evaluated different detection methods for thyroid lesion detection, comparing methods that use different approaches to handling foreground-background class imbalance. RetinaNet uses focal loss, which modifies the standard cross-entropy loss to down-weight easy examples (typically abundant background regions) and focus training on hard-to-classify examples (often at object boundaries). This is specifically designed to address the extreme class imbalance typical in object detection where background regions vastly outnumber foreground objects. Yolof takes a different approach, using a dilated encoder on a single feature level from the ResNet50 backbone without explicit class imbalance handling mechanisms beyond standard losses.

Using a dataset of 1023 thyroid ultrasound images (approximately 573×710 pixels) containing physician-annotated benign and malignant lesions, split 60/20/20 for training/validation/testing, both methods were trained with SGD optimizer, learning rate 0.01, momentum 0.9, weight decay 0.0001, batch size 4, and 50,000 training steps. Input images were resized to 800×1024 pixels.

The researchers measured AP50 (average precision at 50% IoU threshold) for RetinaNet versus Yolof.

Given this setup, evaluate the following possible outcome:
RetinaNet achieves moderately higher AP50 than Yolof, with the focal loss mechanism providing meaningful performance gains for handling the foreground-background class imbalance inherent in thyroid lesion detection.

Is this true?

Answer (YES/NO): NO